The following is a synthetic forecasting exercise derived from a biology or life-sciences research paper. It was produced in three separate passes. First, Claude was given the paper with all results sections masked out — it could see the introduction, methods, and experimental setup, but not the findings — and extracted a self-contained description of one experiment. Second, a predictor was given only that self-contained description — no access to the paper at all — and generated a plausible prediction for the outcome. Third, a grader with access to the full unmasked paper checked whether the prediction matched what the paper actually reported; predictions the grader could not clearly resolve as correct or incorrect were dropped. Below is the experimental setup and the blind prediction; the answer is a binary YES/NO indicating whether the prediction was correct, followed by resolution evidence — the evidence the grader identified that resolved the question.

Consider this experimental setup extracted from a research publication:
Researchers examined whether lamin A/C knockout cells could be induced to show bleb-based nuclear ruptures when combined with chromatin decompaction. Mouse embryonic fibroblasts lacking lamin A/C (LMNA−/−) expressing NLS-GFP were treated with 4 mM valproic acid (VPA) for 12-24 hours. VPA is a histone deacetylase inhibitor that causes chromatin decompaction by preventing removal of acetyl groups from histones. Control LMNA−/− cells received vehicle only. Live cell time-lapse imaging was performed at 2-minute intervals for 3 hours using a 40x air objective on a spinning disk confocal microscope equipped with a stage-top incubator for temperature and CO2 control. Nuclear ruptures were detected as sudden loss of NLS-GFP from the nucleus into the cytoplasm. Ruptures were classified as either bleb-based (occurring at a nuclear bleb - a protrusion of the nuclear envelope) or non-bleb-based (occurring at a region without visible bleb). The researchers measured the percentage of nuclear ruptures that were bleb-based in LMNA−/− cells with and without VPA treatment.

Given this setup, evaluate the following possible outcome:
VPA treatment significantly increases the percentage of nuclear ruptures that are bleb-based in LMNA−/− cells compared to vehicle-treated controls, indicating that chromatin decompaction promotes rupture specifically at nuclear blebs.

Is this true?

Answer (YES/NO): YES